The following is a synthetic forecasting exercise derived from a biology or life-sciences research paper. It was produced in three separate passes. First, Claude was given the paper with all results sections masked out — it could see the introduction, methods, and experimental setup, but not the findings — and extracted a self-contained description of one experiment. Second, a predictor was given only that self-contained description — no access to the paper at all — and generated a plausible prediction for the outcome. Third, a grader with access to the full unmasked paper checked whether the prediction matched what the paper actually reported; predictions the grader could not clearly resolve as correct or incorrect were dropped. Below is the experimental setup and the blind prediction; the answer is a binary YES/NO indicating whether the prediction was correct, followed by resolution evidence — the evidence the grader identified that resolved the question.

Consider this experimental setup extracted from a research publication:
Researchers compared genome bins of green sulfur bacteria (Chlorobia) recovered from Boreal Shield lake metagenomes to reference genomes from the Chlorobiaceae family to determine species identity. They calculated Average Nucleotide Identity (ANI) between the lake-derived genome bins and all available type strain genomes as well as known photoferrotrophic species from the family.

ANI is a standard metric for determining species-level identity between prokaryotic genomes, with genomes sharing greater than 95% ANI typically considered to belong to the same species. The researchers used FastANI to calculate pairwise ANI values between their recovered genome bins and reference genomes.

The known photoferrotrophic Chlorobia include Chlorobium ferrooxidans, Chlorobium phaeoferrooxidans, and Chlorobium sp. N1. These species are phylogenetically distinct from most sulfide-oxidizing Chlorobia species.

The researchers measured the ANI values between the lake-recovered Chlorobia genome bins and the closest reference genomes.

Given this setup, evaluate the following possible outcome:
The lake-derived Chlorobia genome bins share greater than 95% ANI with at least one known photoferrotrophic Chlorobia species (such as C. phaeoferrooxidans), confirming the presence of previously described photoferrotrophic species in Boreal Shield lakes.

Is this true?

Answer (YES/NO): NO